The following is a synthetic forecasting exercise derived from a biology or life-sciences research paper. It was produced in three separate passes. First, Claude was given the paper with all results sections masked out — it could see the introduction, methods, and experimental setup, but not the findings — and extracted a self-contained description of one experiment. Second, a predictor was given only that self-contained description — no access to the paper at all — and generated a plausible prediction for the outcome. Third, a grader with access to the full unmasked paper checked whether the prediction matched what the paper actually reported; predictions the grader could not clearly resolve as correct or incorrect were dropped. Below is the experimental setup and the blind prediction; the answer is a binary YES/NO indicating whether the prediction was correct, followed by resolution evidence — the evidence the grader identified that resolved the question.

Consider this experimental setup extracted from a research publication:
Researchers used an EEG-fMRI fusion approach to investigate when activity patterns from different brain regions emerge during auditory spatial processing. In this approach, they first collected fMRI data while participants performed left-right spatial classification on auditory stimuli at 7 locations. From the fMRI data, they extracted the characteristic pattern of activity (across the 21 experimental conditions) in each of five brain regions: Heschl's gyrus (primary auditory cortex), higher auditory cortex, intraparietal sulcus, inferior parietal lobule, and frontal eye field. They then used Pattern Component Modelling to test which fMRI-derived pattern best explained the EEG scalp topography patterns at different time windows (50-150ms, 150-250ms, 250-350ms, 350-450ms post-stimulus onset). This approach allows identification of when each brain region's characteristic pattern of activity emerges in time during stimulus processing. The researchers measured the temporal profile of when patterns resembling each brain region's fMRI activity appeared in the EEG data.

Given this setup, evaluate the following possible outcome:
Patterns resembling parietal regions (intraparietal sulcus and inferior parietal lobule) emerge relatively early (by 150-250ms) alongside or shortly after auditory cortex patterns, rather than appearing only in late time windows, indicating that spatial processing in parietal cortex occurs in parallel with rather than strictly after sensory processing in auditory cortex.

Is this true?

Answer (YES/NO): NO